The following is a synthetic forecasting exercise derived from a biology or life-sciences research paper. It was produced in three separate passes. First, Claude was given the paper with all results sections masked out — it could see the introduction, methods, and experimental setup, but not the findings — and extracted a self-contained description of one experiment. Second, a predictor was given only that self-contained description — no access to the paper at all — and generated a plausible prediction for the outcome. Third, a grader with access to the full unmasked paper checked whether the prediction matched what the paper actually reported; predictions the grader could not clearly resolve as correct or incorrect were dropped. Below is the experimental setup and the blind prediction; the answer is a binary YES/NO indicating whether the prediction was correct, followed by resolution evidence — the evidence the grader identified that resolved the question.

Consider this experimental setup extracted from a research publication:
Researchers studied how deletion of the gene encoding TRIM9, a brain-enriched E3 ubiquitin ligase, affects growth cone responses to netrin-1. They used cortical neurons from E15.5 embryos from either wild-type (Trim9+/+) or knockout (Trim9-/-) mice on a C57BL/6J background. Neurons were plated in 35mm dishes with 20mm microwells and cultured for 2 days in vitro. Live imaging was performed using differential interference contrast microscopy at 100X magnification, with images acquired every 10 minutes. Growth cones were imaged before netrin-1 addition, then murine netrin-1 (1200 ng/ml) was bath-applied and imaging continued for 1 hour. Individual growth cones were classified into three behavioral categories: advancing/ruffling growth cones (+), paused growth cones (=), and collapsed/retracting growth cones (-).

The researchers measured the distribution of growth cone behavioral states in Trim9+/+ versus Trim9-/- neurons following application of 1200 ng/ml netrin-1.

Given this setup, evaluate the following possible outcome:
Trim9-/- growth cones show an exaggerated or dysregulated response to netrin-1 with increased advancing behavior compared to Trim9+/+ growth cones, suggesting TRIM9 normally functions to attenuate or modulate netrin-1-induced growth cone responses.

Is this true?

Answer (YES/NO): NO